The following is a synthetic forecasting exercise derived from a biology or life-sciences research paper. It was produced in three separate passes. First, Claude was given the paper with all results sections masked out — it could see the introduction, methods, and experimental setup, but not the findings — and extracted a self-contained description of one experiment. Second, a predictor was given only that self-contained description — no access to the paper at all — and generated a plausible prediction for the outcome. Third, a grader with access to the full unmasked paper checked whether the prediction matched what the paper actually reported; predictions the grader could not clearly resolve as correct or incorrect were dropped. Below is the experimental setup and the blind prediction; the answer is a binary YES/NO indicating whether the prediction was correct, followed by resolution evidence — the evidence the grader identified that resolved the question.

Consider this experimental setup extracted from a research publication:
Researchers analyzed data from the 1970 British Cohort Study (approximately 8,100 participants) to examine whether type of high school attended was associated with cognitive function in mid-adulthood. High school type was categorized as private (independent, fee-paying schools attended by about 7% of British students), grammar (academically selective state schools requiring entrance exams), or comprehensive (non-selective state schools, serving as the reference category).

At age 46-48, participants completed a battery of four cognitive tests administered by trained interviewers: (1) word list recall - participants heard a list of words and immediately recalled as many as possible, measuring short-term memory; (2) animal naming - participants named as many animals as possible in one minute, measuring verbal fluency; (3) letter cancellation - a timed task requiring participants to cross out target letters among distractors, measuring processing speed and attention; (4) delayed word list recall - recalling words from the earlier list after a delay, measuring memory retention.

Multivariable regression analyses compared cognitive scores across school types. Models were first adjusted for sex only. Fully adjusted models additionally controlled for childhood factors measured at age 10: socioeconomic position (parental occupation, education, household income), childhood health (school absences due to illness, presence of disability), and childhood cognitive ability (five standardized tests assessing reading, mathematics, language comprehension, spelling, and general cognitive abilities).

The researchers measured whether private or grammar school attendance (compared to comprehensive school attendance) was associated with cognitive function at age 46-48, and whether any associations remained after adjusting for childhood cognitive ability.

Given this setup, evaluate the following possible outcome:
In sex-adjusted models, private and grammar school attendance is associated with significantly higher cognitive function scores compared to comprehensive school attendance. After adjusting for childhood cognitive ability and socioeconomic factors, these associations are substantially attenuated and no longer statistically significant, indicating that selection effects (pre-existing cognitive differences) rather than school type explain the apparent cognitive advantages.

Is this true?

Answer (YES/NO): NO